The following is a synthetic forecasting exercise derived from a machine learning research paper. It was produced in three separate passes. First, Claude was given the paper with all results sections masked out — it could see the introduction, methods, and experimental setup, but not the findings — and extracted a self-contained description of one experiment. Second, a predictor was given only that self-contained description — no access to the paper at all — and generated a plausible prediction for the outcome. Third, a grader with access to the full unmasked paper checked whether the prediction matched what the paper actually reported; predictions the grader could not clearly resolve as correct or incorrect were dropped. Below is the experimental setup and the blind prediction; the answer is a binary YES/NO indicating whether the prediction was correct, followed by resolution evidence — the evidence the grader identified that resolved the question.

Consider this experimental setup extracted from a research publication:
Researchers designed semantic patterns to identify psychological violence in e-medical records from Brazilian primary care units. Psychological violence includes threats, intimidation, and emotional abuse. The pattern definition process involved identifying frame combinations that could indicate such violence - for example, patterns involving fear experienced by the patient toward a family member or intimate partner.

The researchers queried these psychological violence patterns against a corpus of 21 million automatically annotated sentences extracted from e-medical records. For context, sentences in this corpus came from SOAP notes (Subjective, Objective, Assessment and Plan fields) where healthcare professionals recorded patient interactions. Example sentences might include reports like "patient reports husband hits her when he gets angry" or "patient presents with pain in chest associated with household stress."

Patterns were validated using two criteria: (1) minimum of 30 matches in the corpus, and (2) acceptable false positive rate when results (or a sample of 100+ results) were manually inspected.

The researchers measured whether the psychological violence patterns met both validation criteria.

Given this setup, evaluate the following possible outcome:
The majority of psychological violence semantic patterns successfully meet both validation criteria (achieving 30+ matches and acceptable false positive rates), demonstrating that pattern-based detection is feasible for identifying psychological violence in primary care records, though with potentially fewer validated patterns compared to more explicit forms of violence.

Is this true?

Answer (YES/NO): NO